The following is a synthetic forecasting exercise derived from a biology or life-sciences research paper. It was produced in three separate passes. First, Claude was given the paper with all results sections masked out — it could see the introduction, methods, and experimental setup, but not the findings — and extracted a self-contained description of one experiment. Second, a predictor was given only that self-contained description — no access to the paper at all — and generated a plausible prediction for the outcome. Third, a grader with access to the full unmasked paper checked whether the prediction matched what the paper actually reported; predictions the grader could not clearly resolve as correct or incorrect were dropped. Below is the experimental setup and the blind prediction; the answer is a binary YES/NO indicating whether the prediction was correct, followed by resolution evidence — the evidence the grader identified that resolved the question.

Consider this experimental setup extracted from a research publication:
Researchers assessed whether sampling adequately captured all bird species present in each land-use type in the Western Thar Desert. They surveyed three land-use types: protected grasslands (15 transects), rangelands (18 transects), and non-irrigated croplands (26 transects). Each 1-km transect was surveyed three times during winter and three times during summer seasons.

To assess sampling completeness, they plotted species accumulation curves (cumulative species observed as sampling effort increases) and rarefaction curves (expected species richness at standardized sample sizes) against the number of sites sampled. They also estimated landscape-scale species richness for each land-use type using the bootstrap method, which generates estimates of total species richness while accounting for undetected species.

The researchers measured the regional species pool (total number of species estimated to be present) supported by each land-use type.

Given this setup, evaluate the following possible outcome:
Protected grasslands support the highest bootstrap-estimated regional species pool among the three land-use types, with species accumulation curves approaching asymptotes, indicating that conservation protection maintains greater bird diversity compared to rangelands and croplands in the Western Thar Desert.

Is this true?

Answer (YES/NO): NO